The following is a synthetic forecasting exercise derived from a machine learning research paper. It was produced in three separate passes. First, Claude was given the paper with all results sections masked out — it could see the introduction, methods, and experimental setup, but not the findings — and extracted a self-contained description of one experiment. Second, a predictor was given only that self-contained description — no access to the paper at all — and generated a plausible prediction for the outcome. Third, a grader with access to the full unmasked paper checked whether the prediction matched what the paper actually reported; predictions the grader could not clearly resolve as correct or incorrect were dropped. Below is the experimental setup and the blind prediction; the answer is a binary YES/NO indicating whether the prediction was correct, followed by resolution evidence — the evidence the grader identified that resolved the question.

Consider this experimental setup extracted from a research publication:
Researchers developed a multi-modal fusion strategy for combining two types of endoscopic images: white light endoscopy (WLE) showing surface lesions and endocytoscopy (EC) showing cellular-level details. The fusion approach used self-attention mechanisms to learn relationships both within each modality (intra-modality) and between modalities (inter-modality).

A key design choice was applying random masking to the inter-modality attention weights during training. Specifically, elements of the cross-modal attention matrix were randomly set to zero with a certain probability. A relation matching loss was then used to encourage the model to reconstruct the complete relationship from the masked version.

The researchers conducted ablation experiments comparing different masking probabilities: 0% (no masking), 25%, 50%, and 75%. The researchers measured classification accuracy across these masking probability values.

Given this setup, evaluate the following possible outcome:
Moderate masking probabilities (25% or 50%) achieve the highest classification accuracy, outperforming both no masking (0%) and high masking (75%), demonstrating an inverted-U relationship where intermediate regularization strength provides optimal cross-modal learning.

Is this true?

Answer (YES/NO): NO